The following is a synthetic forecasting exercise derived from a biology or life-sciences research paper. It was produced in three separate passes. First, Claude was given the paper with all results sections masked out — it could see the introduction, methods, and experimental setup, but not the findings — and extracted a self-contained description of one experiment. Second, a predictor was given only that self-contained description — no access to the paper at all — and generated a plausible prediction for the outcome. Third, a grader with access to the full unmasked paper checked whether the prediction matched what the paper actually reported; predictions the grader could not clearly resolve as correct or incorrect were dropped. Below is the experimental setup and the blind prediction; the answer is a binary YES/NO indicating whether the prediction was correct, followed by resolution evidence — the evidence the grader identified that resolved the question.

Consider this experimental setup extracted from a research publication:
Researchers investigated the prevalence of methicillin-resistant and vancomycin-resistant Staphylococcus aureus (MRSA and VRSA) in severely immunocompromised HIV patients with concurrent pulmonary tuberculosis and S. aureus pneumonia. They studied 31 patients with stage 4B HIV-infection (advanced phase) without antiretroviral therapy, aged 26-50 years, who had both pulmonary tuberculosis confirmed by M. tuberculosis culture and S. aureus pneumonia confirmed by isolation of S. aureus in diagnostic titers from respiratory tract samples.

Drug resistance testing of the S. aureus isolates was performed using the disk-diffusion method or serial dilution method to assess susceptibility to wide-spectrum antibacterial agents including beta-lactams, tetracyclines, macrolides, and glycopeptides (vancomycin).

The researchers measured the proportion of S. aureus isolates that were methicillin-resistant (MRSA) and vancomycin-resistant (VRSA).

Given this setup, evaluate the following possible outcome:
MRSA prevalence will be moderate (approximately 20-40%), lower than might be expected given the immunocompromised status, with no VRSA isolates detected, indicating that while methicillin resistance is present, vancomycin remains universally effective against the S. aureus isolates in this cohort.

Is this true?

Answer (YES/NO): NO